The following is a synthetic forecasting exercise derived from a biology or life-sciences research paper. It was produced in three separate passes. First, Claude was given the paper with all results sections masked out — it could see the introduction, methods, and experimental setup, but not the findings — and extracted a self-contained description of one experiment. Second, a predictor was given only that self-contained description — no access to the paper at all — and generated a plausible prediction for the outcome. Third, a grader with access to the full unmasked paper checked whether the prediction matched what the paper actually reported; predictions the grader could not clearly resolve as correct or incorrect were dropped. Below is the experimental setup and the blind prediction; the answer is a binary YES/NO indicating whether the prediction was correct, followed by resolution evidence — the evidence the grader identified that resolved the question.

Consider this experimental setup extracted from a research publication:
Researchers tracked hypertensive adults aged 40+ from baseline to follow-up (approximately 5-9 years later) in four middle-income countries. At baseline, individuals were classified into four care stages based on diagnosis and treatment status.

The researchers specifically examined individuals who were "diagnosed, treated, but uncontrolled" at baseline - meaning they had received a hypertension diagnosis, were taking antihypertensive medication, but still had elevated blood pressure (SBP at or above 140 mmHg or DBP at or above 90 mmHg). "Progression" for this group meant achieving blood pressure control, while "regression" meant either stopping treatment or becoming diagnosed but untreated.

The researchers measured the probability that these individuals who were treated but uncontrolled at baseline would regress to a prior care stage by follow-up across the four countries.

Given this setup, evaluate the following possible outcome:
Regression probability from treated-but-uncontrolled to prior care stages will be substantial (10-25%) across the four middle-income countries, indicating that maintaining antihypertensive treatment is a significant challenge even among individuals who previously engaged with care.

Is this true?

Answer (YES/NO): NO